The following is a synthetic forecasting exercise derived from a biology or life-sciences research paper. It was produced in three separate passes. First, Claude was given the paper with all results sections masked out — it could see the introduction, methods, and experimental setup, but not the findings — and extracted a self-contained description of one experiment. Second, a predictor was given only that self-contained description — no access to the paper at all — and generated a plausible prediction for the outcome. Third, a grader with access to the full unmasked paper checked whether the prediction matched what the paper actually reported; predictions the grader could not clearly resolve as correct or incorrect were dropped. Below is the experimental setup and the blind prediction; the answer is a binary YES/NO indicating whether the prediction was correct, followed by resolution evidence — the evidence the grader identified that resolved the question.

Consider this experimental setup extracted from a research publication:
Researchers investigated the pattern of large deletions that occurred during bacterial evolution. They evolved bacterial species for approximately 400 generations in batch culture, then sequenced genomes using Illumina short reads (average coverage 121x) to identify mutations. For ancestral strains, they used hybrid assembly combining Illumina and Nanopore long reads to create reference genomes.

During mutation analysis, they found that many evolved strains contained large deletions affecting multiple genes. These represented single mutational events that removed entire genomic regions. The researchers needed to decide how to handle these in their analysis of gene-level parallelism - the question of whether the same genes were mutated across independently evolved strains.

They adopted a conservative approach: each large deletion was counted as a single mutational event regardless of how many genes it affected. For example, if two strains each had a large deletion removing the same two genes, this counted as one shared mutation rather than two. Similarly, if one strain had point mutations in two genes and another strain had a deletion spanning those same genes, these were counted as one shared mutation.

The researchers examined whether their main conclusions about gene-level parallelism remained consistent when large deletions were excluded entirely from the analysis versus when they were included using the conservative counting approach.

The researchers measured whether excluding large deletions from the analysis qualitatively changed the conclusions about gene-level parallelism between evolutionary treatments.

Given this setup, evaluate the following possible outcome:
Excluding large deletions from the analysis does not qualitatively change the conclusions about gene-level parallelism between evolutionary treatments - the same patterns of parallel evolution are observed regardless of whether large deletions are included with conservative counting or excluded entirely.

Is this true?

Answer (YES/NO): YES